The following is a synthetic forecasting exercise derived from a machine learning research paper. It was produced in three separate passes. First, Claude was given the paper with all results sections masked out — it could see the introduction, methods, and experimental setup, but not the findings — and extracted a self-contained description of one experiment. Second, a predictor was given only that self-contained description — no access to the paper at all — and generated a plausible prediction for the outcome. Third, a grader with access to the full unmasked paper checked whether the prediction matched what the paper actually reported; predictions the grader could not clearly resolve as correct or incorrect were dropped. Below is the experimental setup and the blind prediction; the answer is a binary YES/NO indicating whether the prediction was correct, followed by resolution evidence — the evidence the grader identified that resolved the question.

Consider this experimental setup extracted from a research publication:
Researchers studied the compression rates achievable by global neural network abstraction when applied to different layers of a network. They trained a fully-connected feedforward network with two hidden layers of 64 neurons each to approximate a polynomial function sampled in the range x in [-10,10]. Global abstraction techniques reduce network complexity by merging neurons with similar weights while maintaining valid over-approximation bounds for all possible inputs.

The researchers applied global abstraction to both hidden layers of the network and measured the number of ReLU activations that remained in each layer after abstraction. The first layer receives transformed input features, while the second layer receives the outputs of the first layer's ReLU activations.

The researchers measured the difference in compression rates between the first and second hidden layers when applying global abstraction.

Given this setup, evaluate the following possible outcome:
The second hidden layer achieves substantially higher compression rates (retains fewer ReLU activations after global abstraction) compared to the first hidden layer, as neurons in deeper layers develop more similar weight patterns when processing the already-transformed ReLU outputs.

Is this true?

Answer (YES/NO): NO